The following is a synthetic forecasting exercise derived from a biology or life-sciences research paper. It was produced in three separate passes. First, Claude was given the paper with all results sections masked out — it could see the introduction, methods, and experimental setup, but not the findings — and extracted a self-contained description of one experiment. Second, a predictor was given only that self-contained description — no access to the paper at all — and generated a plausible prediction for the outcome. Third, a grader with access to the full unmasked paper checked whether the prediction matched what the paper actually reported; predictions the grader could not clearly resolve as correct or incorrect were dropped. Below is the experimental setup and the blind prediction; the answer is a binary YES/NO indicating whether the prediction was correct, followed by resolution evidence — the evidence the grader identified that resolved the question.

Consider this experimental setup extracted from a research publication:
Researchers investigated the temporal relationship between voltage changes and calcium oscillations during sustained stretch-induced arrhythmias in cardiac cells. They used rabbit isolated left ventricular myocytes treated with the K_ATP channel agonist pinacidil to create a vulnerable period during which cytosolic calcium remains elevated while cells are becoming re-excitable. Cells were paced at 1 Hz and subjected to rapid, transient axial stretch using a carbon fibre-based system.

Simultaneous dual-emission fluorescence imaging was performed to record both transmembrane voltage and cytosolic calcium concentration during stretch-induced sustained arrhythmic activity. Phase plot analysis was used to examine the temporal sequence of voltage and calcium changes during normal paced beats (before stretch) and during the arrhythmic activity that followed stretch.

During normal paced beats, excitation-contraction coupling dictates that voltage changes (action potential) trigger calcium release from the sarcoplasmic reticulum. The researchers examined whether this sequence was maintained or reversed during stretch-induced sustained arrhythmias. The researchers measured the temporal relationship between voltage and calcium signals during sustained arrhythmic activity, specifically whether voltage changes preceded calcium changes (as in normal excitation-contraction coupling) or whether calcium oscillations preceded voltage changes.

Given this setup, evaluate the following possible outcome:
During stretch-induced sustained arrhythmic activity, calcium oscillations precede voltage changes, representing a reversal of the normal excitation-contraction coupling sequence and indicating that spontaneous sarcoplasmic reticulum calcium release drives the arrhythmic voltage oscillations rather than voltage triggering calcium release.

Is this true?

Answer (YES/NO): NO